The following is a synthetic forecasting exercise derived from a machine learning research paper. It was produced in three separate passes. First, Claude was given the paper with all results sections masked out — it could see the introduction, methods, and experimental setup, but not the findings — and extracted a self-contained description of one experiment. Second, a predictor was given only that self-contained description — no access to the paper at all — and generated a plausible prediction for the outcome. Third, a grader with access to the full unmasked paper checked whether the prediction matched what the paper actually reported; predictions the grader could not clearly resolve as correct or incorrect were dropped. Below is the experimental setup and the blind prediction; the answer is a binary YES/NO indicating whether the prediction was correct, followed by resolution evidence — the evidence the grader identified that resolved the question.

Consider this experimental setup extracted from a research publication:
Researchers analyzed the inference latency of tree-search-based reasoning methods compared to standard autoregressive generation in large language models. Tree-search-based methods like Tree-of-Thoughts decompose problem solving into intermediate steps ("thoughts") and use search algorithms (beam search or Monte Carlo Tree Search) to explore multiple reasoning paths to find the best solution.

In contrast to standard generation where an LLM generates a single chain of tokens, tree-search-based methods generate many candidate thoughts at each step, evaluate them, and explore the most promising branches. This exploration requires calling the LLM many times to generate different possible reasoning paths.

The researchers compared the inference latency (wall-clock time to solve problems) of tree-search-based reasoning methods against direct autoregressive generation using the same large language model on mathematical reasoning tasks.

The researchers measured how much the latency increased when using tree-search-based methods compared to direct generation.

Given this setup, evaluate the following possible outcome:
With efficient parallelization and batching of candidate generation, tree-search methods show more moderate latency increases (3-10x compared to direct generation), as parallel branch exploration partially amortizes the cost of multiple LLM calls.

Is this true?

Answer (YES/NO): NO